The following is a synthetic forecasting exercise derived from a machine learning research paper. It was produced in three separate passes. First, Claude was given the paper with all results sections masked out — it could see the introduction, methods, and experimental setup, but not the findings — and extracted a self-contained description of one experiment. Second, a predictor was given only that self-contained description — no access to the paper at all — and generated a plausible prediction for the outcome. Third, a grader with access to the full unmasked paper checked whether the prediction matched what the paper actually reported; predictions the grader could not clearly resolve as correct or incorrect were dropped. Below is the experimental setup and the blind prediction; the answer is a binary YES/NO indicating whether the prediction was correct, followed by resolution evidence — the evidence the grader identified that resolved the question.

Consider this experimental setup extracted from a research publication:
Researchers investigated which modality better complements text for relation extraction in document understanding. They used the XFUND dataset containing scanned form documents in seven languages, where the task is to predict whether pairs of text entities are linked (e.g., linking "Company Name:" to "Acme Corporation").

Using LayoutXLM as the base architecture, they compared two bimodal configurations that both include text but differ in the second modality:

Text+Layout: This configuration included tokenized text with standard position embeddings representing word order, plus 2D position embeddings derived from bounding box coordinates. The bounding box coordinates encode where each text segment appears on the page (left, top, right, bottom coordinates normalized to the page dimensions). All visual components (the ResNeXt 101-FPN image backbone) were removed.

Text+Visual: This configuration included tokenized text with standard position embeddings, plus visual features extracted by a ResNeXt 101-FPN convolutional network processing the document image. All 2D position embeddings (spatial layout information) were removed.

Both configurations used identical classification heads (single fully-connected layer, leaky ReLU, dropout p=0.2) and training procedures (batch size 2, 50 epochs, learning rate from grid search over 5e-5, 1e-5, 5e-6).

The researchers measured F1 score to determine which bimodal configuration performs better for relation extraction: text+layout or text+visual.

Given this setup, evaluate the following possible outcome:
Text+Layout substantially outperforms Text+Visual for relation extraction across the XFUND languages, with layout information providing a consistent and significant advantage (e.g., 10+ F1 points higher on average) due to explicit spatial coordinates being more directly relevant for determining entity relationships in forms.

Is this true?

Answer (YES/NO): NO